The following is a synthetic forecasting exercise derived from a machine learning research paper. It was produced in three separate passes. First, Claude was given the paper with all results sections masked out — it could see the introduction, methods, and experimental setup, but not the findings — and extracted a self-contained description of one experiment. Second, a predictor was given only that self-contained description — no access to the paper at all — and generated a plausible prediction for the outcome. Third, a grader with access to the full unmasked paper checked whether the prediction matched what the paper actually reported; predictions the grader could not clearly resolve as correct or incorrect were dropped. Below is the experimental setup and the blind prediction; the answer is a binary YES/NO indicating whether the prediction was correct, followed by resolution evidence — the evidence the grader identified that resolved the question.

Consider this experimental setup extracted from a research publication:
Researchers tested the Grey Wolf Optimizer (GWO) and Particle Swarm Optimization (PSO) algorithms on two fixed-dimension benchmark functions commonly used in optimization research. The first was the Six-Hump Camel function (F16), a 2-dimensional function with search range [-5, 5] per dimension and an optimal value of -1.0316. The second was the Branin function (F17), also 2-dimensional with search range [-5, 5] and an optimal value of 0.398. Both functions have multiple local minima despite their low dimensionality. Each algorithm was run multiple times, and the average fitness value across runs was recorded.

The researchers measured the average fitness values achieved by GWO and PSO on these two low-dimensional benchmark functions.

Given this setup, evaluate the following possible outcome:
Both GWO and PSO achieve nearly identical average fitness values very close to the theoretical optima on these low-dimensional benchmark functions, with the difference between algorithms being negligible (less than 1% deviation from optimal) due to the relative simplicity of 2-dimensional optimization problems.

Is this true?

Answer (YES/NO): YES